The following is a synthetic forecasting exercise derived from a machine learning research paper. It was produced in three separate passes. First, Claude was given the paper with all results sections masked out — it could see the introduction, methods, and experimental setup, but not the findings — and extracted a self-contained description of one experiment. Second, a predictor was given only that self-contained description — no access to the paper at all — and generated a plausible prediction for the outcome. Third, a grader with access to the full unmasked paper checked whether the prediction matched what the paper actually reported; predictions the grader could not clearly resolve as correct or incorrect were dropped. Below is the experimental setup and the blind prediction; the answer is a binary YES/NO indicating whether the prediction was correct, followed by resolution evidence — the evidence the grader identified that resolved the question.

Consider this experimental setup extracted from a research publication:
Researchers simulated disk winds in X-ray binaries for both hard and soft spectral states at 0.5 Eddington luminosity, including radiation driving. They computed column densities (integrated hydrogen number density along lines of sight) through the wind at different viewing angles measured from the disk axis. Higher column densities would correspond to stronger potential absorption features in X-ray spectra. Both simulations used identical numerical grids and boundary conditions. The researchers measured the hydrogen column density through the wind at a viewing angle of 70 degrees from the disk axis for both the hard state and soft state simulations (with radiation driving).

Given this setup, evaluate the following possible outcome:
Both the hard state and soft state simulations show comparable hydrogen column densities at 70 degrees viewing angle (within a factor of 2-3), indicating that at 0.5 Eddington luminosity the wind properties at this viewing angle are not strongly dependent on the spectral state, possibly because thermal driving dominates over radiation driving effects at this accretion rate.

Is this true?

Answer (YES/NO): YES